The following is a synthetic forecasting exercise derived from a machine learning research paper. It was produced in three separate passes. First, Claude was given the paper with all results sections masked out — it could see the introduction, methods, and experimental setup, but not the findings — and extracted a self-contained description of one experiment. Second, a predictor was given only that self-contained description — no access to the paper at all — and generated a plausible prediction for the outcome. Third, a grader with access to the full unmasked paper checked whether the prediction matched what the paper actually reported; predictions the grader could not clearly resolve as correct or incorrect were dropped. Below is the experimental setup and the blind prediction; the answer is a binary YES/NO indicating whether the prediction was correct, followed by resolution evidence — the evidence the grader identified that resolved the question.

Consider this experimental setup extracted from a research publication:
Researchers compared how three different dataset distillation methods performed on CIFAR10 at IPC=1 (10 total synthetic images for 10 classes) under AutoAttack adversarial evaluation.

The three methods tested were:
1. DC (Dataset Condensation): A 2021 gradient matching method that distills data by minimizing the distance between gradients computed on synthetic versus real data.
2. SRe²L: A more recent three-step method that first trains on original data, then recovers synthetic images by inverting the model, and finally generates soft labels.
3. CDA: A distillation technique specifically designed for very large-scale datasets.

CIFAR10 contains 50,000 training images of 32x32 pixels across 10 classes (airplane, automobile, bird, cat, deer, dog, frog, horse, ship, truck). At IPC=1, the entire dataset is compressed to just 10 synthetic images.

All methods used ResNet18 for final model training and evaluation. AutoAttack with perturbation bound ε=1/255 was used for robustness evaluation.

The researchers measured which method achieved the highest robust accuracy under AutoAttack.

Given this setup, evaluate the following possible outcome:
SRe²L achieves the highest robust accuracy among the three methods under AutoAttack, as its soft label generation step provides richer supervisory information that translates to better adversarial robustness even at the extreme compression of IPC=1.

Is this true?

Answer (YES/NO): NO